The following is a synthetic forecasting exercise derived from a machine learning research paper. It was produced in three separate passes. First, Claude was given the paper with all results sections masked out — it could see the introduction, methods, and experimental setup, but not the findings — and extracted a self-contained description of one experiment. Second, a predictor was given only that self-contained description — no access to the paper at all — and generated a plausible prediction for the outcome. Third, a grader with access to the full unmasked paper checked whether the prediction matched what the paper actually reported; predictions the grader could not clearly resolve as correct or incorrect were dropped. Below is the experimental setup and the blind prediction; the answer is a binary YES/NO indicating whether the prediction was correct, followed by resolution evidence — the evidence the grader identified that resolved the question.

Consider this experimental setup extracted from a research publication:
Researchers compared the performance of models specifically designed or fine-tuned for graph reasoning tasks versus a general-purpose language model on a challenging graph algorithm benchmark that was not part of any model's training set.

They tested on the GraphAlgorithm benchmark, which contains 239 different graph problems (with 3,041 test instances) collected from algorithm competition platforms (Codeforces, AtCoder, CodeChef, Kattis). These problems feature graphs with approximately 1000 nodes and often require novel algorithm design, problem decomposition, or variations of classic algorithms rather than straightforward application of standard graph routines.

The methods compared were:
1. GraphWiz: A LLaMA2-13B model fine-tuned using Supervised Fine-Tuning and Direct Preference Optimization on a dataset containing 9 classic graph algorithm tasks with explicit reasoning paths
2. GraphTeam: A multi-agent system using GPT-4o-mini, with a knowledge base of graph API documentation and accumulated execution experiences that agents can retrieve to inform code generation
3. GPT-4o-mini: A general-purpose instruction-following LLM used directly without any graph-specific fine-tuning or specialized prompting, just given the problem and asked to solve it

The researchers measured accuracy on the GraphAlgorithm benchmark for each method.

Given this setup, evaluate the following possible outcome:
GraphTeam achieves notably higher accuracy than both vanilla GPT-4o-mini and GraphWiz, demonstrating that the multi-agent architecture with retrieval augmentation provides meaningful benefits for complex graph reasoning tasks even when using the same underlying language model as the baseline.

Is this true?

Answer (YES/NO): NO